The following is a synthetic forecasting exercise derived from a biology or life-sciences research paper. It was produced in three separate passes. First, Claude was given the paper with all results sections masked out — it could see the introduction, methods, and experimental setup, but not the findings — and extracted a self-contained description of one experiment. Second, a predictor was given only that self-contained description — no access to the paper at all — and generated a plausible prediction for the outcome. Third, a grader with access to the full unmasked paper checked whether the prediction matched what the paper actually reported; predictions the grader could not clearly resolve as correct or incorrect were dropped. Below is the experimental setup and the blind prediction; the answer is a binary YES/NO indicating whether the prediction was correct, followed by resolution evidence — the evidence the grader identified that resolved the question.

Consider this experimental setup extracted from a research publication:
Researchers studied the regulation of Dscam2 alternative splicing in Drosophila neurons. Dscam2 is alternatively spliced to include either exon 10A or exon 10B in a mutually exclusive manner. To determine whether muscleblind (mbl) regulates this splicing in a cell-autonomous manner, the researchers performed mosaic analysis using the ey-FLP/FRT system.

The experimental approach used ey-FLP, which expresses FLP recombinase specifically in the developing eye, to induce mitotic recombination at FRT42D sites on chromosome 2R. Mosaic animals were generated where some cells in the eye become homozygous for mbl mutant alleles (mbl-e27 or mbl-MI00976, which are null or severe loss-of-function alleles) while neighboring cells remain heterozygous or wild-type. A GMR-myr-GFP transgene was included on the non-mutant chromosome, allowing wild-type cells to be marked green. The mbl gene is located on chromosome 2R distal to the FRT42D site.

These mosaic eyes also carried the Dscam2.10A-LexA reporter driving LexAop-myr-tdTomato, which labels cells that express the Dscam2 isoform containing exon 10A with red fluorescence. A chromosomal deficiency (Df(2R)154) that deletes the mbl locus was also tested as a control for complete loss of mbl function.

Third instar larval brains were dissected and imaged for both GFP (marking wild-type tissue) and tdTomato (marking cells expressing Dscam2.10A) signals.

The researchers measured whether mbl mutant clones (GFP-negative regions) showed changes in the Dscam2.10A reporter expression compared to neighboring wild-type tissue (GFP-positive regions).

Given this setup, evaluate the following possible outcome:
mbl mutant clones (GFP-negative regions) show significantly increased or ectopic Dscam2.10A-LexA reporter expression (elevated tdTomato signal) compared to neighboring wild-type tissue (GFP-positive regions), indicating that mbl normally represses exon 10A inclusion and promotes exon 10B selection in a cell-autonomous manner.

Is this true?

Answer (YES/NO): YES